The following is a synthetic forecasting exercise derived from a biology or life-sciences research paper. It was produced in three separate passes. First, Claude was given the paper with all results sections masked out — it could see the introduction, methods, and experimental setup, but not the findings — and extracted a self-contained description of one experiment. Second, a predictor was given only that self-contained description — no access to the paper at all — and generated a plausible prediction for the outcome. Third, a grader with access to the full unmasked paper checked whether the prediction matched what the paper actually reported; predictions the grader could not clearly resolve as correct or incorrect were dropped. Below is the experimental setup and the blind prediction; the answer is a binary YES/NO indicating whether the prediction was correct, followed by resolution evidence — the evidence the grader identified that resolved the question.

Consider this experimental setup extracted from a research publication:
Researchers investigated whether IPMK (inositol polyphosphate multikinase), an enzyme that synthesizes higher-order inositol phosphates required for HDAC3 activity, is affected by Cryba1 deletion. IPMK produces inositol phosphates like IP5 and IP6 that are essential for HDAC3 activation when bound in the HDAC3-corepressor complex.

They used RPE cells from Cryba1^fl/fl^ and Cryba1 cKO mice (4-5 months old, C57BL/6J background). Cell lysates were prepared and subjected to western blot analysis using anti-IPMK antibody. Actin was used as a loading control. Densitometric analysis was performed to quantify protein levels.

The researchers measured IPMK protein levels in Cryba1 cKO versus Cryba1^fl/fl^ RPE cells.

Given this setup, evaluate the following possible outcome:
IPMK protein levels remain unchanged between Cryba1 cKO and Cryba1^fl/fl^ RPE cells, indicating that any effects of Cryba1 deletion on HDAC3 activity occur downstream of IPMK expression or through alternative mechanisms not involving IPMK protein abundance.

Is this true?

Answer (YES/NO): NO